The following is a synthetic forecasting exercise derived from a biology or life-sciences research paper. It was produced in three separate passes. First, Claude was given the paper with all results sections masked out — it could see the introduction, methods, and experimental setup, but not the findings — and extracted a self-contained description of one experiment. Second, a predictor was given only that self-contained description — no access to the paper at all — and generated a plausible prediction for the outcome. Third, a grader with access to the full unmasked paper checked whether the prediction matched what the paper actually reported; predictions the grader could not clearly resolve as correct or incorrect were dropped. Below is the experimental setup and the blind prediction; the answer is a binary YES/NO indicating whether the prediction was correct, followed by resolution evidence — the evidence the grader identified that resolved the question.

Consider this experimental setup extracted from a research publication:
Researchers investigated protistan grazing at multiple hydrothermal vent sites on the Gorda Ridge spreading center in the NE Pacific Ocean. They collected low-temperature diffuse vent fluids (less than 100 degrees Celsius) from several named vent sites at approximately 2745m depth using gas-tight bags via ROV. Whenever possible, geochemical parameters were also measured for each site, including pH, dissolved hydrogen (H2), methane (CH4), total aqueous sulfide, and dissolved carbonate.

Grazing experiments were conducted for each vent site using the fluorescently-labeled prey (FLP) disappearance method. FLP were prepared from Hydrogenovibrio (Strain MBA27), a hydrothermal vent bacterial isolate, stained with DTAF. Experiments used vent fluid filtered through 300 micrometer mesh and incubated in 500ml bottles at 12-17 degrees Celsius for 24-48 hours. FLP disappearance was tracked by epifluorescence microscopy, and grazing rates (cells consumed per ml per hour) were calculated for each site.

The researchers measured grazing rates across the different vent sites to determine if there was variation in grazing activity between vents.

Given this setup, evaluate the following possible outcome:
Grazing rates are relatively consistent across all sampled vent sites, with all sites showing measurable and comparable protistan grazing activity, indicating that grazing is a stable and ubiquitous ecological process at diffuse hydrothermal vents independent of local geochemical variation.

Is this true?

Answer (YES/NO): NO